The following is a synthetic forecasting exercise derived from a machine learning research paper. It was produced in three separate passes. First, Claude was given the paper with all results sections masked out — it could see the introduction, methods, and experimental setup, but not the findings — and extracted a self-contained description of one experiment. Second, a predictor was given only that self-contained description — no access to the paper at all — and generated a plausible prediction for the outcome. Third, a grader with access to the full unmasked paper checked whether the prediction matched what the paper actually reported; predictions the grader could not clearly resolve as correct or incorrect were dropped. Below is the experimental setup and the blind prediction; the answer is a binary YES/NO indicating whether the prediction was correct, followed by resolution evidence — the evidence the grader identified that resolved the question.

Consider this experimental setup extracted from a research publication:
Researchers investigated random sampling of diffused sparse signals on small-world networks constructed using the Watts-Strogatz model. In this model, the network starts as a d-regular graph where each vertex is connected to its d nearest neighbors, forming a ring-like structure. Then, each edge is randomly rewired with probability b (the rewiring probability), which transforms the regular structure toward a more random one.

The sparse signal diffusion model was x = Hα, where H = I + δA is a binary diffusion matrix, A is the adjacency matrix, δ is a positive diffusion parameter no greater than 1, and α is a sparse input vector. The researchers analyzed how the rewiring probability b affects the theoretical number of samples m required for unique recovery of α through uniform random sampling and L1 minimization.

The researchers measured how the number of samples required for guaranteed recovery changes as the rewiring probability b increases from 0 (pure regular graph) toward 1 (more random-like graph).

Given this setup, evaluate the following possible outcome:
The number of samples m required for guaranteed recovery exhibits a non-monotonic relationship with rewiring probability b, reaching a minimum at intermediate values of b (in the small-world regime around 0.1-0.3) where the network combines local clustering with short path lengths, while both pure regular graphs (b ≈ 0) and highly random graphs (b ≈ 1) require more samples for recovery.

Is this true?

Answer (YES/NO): NO